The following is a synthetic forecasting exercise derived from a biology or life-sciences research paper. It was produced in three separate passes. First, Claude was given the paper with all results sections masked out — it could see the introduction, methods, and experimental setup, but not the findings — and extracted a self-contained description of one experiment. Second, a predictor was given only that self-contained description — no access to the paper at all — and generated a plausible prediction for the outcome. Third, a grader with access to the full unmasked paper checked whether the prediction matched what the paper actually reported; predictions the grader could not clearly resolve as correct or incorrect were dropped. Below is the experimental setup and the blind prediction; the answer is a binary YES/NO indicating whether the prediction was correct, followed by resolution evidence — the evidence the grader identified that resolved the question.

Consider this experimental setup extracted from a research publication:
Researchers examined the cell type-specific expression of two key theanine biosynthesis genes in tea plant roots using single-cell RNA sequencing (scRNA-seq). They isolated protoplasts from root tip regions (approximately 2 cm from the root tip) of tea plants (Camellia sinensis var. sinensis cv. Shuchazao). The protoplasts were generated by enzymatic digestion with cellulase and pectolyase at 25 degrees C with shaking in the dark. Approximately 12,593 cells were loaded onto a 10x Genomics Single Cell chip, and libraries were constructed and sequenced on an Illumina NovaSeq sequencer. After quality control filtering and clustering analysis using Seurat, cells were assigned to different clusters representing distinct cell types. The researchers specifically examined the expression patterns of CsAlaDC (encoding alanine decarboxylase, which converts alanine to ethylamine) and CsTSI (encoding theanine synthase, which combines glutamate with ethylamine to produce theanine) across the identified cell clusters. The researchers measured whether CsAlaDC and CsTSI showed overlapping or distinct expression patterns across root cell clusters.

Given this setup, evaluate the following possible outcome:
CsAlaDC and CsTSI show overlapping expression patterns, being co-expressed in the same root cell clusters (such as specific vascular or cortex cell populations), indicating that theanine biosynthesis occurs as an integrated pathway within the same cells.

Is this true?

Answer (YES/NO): NO